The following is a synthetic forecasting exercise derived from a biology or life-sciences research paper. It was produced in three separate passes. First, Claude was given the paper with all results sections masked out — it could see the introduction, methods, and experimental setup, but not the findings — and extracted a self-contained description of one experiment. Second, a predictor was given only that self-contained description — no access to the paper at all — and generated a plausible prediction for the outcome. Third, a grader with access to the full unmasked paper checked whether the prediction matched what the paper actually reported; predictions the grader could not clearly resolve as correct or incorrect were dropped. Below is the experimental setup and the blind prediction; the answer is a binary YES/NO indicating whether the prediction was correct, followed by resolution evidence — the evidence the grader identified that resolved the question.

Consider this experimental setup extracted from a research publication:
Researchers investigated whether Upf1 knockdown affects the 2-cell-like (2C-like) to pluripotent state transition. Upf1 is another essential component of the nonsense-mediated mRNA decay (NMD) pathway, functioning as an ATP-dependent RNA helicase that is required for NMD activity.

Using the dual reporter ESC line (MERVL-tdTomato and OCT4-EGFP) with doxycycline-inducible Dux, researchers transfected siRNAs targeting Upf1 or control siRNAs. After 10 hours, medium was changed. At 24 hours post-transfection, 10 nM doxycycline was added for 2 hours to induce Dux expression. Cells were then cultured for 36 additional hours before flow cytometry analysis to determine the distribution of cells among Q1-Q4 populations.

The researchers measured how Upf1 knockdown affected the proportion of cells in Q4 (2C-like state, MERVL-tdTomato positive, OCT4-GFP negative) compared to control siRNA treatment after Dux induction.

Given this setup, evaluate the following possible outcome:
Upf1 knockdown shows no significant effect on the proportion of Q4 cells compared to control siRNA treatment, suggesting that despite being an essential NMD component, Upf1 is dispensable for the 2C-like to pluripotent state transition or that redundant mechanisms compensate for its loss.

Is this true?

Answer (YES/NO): NO